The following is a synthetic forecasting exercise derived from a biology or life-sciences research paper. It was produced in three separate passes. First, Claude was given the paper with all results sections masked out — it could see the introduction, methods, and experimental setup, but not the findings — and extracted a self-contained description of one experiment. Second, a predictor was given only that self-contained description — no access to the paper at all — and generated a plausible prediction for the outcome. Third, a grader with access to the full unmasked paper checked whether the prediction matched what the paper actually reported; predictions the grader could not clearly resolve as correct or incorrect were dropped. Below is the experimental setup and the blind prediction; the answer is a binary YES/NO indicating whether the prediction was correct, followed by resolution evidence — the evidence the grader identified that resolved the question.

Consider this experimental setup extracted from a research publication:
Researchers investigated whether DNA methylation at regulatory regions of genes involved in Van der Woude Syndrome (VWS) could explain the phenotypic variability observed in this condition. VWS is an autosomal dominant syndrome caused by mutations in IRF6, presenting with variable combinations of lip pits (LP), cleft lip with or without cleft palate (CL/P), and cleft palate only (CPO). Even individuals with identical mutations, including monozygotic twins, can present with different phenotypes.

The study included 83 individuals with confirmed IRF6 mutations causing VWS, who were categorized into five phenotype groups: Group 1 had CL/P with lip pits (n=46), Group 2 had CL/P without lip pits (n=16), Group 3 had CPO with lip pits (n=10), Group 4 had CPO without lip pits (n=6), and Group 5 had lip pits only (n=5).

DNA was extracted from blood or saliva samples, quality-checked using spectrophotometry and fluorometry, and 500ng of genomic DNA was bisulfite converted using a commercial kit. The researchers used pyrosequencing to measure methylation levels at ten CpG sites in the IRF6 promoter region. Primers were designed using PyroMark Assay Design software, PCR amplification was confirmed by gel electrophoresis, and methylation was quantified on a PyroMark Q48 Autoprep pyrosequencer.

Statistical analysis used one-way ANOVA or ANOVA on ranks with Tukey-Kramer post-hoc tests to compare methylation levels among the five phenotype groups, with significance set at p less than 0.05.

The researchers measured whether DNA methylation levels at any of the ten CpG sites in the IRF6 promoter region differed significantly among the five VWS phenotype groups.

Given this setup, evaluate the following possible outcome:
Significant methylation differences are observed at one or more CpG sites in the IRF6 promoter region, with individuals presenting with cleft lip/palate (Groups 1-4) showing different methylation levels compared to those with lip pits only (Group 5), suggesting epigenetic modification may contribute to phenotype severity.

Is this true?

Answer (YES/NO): YES